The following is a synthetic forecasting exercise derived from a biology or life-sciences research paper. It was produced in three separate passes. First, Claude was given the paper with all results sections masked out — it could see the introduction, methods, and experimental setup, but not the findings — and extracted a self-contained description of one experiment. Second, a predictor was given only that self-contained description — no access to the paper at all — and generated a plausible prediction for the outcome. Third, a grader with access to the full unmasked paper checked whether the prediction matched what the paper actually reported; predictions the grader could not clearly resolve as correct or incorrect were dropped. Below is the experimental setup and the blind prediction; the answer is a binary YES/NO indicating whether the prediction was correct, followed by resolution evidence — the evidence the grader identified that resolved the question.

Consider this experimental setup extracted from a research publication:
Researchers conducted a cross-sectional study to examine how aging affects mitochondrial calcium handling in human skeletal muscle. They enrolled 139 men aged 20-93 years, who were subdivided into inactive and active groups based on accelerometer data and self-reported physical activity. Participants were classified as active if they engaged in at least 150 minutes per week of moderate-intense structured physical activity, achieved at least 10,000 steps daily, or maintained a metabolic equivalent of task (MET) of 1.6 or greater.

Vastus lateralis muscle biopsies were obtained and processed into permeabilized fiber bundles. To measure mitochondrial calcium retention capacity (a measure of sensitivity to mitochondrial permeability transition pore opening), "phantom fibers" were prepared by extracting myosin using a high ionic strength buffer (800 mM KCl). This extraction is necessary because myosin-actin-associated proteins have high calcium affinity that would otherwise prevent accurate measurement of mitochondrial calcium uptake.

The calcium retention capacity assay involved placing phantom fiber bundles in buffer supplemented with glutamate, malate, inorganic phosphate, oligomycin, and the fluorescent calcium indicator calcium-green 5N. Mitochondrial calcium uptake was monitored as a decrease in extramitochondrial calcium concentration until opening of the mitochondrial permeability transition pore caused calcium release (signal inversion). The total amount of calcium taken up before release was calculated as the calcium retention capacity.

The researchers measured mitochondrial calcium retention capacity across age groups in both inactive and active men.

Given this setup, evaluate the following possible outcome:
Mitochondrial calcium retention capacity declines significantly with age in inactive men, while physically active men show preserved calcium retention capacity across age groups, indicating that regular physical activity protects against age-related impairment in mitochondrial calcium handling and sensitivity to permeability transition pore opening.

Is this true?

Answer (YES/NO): NO